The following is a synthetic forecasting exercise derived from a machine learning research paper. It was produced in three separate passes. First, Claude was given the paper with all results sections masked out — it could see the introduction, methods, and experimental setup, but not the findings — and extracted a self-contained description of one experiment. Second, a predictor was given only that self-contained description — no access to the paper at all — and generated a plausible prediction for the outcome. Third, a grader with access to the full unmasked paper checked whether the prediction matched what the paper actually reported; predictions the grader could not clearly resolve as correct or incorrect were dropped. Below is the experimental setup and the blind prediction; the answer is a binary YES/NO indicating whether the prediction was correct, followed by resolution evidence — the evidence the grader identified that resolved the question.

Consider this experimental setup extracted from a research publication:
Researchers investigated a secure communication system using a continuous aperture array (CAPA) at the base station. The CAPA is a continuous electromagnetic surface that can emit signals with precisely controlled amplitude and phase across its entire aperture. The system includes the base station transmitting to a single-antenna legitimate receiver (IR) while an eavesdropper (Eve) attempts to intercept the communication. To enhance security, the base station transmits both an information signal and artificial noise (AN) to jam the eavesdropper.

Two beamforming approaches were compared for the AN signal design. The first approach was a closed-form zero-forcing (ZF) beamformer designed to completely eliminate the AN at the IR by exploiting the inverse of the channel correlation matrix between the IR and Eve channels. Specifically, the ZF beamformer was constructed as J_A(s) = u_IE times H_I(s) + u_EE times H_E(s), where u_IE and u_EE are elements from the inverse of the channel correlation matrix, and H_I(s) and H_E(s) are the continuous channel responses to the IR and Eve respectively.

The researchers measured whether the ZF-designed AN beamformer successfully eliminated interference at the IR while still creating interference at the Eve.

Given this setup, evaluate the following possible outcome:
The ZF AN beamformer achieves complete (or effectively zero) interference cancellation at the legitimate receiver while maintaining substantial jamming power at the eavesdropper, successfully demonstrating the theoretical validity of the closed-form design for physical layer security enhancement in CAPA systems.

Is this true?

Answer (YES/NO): YES